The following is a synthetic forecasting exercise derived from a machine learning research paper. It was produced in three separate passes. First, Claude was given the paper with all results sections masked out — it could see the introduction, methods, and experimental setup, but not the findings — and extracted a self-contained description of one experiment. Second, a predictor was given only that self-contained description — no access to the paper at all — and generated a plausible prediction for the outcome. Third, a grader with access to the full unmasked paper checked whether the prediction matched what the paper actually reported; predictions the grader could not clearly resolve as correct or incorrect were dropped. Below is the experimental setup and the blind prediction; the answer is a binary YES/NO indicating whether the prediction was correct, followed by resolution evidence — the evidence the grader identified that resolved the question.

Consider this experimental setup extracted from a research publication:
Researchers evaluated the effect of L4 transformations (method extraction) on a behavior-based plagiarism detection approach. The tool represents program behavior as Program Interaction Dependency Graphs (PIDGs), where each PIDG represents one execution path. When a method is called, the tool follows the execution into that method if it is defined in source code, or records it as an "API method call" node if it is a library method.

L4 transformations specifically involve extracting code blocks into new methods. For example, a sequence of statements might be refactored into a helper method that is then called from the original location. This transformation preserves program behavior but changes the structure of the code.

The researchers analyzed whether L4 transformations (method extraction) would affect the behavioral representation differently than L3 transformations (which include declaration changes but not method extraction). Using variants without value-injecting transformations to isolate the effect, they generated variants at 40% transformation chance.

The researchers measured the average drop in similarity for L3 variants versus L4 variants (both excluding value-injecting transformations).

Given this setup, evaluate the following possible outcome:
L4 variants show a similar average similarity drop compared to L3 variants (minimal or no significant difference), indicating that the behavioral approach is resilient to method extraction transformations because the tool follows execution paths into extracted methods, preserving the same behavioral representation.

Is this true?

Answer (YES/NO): NO